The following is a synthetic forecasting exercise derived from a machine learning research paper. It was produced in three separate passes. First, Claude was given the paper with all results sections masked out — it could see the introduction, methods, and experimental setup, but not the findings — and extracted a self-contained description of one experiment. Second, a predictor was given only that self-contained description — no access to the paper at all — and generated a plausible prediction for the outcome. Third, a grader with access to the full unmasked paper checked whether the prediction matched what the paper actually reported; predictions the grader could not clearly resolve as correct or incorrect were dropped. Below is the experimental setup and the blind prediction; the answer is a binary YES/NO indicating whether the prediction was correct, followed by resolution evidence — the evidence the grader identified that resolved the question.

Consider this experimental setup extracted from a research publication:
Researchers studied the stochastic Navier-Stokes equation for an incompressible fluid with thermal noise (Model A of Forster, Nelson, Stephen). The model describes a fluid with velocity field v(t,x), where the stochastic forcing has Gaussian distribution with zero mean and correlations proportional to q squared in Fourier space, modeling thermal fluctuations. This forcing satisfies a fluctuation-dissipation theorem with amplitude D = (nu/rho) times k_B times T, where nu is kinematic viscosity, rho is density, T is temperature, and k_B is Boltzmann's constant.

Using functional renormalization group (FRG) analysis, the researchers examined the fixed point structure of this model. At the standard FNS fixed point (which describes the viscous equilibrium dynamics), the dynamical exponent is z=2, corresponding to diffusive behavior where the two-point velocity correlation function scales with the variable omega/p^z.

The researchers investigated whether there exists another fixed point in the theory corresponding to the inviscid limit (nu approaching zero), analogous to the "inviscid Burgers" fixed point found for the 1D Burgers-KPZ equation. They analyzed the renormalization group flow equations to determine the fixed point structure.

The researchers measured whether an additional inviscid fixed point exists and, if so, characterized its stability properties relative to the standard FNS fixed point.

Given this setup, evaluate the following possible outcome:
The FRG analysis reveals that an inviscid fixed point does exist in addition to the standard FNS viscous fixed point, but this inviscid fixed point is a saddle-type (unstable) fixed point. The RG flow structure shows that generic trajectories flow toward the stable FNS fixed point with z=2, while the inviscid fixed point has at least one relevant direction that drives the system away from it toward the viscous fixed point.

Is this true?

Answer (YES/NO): YES